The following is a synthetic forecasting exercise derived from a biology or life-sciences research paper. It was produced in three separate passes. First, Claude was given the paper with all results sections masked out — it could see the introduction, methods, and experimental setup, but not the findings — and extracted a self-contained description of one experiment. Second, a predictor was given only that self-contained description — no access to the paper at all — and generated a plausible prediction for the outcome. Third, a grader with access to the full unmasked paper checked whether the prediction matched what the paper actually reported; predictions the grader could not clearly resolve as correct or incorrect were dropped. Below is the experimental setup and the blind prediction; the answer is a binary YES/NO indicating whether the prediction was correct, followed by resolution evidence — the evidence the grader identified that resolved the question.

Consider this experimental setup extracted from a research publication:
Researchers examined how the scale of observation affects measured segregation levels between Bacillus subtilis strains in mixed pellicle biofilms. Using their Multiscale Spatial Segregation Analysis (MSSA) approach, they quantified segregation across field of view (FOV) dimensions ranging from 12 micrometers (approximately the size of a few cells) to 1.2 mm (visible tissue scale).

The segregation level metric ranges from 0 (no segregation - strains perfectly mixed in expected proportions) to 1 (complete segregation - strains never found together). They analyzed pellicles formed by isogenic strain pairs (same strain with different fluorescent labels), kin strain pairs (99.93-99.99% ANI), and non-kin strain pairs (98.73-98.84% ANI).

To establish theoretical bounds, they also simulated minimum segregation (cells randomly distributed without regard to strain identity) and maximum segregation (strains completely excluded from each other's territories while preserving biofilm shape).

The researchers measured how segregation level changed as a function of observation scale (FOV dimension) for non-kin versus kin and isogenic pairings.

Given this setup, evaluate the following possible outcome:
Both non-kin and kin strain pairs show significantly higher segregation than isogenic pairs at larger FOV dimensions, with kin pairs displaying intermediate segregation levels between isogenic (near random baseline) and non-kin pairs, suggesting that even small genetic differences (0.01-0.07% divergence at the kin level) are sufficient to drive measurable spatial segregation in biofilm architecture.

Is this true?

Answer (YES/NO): NO